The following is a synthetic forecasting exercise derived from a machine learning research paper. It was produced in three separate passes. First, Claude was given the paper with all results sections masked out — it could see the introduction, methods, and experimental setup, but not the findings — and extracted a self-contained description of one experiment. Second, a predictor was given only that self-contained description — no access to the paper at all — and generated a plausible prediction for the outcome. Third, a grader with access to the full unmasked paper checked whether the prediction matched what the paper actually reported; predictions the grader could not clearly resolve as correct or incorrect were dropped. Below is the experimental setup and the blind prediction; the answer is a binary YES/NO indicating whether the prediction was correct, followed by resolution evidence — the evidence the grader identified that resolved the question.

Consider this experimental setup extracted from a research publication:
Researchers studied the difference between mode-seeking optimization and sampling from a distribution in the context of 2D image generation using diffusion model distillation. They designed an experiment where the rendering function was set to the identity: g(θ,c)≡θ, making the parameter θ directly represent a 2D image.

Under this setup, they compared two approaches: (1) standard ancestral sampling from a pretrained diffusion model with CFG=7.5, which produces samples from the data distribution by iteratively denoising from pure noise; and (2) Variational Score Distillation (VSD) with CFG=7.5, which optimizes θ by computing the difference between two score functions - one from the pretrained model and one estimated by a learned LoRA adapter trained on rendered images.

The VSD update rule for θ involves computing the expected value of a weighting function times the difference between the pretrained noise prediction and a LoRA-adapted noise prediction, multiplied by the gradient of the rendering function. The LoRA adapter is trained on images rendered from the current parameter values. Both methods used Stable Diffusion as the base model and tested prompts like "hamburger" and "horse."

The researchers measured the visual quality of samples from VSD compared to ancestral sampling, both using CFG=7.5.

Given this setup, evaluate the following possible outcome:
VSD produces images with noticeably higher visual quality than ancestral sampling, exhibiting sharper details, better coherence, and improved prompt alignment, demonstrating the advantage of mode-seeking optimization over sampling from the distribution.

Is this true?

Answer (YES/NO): NO